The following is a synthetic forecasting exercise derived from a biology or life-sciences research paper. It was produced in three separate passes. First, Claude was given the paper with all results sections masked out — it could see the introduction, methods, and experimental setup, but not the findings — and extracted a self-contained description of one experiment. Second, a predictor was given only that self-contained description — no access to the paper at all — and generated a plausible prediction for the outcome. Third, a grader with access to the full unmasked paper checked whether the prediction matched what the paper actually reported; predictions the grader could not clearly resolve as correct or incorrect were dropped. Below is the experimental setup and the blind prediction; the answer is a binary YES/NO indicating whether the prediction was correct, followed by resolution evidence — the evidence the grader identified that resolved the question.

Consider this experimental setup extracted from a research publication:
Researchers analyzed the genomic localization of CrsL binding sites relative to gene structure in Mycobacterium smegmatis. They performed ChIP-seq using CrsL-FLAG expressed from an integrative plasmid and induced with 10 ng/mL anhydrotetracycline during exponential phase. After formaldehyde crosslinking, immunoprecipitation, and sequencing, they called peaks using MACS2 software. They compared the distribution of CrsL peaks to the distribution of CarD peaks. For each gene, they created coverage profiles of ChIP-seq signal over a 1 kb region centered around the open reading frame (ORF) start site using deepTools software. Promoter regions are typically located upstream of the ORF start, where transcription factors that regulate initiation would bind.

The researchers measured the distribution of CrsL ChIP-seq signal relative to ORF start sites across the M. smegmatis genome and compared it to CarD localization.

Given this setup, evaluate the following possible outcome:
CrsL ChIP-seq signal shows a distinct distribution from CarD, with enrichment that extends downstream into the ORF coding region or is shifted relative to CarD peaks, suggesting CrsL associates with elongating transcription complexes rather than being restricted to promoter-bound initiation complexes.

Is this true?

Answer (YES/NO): NO